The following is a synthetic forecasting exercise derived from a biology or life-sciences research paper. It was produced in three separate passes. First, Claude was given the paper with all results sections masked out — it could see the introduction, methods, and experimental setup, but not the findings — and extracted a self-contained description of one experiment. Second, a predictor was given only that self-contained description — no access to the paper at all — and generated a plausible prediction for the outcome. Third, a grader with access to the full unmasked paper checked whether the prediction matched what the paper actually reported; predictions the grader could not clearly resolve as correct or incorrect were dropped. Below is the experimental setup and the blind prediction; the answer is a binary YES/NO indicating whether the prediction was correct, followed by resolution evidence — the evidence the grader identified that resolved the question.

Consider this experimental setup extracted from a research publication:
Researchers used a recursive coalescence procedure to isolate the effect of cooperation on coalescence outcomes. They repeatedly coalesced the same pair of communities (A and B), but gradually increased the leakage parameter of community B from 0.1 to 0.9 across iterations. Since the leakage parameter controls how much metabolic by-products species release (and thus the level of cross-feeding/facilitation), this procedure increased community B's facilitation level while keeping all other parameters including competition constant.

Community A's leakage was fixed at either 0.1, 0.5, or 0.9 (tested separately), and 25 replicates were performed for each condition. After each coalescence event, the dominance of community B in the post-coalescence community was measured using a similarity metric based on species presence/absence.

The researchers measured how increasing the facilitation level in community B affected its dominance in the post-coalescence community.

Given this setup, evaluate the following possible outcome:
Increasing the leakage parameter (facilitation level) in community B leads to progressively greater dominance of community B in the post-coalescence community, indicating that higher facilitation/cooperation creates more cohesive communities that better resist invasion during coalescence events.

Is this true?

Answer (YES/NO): YES